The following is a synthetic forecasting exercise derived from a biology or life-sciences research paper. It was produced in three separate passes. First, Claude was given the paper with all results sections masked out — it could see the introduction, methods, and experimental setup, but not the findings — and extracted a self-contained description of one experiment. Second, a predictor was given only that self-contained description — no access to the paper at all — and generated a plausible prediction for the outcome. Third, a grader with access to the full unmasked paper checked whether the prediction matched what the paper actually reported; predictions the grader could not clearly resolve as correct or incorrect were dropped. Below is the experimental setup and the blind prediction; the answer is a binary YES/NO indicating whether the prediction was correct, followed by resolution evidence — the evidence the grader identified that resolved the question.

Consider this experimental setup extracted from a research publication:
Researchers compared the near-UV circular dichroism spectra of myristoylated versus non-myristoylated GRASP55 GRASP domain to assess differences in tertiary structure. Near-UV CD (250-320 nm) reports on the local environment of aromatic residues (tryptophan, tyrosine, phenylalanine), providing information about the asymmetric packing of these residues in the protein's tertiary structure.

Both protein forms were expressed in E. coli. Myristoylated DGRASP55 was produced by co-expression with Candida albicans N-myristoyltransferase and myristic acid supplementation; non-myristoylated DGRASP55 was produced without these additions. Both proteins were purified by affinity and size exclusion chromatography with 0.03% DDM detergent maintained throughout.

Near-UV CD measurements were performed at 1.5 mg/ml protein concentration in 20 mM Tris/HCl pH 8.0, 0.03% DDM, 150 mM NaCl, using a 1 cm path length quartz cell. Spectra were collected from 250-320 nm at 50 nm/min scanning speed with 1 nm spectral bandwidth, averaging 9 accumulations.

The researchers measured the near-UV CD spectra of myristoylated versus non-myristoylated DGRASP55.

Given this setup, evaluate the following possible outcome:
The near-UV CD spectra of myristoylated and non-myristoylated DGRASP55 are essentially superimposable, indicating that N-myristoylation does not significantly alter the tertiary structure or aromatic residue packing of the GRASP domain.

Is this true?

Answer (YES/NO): NO